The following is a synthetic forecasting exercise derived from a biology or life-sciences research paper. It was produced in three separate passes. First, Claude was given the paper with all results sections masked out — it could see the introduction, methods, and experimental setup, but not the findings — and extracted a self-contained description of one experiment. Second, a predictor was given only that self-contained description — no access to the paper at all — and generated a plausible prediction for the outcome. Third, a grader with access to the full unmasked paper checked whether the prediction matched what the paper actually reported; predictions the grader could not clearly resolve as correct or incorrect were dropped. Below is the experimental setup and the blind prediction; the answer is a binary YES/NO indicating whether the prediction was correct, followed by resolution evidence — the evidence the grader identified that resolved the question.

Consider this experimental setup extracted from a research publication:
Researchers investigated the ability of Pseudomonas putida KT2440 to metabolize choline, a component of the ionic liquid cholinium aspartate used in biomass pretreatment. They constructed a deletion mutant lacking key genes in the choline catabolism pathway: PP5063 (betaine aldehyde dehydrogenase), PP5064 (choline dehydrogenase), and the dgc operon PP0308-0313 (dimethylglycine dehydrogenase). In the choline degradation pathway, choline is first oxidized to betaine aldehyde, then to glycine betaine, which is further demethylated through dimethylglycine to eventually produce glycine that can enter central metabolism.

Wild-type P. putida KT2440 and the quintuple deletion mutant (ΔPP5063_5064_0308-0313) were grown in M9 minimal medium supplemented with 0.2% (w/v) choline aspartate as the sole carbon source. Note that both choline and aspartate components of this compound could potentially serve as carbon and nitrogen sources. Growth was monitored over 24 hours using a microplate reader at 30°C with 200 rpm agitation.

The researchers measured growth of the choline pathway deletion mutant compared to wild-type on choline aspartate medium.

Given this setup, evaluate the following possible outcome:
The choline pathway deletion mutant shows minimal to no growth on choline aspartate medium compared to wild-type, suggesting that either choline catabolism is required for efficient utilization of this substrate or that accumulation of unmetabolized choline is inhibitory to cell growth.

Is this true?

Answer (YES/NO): YES